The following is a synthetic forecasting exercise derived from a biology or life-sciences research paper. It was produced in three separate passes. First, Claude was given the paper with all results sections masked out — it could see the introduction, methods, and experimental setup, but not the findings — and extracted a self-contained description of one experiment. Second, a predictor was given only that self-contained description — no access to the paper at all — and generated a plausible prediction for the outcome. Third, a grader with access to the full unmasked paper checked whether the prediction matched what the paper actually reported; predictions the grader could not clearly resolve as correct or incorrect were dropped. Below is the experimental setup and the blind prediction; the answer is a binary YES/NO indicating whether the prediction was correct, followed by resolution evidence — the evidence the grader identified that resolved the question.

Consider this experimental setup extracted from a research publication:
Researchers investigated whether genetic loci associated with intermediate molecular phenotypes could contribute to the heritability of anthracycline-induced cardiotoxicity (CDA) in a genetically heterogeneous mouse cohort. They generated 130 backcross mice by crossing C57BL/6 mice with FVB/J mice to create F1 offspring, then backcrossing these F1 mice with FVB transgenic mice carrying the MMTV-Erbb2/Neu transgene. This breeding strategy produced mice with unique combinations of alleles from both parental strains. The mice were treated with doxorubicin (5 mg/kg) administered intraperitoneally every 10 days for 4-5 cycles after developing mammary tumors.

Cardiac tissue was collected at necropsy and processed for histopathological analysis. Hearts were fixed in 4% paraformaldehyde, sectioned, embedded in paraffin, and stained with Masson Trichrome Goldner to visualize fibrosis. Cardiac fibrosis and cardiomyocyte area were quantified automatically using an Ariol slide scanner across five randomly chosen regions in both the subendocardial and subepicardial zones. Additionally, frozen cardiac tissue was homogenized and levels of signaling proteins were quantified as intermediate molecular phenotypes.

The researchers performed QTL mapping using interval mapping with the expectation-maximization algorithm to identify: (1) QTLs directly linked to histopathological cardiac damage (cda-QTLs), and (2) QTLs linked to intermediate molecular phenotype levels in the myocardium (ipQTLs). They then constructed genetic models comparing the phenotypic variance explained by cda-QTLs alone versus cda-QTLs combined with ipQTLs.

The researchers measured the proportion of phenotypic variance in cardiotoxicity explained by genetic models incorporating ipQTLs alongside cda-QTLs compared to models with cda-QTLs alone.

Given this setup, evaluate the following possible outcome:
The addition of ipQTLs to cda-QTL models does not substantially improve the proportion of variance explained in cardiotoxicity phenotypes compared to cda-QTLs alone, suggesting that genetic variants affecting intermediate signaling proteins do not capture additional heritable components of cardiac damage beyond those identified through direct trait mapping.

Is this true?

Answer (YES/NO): NO